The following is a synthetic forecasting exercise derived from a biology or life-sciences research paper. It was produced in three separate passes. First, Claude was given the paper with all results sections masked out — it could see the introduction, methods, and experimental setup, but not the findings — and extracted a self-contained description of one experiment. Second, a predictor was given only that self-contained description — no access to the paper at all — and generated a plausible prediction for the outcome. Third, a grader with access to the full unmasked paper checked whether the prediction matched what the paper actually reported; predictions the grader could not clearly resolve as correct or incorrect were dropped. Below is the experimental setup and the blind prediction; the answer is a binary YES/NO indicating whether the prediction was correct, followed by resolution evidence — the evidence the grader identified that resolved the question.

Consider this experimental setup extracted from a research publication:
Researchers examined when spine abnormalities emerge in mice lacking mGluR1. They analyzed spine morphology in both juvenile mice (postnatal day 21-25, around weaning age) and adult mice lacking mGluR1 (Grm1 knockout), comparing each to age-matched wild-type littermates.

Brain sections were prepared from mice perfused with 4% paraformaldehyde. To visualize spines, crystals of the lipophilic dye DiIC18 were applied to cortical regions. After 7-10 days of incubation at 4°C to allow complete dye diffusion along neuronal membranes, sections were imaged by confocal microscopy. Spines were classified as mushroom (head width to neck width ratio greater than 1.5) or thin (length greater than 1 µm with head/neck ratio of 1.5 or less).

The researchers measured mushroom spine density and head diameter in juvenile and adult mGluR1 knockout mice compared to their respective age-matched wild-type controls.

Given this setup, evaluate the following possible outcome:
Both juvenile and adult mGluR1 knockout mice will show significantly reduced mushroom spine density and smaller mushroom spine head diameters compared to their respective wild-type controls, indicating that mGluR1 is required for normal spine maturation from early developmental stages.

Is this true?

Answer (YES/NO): YES